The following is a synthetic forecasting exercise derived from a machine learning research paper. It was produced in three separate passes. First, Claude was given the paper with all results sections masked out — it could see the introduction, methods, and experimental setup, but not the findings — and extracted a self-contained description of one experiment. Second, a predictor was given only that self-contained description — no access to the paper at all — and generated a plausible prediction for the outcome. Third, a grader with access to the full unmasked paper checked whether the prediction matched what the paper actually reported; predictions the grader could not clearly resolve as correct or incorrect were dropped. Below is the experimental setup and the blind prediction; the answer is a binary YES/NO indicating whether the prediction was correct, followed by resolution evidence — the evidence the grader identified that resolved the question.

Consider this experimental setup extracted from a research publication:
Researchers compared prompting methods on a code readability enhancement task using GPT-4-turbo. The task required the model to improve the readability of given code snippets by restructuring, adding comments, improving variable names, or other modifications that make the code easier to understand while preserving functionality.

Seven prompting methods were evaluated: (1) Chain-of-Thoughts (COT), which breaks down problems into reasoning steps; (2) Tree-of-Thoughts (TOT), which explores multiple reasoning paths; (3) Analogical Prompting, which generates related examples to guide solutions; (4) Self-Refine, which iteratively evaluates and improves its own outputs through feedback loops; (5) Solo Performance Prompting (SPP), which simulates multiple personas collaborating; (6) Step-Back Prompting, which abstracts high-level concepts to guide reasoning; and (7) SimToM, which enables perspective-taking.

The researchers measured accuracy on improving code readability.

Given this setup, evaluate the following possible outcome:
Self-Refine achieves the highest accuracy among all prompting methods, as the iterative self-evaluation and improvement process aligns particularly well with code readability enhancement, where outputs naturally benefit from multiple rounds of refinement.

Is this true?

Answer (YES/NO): YES